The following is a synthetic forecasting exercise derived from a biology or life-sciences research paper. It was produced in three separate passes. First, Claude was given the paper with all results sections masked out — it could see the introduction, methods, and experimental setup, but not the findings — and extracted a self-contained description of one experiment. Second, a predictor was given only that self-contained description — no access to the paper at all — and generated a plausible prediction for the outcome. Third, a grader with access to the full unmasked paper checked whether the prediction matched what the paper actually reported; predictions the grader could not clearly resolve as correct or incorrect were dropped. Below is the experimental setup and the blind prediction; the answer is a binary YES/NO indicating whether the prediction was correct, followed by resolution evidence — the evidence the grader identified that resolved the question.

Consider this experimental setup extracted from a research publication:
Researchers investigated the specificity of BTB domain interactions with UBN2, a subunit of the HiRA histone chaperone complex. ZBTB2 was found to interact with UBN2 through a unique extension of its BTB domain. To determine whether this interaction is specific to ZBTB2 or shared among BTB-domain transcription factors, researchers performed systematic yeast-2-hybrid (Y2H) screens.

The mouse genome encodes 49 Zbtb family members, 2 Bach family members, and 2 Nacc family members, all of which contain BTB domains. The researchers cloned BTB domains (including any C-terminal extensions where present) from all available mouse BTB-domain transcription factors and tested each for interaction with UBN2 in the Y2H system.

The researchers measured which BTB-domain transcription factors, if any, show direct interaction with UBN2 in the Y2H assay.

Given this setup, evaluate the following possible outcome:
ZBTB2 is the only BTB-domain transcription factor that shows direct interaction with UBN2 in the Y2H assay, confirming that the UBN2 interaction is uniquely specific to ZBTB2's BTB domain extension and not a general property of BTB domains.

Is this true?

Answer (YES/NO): YES